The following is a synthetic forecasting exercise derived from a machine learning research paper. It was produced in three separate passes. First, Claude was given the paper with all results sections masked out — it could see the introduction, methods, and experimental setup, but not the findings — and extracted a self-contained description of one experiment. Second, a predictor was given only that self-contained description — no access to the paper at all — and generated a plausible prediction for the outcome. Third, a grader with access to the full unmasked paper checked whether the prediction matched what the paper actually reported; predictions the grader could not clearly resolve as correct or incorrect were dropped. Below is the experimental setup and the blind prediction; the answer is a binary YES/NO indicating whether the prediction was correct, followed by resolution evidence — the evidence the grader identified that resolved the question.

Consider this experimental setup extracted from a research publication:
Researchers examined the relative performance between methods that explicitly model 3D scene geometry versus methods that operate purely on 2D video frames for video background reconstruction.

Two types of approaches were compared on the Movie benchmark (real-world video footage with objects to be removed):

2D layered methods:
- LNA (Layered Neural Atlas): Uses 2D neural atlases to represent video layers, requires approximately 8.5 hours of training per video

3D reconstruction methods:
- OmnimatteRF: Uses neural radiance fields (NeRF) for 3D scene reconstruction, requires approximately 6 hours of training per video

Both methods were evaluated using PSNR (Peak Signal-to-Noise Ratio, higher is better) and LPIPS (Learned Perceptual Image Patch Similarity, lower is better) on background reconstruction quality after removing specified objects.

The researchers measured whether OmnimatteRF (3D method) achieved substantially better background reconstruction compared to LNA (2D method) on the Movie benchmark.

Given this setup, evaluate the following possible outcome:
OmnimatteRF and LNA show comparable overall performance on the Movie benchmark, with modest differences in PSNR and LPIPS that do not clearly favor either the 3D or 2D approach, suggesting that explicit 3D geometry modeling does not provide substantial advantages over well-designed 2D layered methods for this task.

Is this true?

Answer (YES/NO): NO